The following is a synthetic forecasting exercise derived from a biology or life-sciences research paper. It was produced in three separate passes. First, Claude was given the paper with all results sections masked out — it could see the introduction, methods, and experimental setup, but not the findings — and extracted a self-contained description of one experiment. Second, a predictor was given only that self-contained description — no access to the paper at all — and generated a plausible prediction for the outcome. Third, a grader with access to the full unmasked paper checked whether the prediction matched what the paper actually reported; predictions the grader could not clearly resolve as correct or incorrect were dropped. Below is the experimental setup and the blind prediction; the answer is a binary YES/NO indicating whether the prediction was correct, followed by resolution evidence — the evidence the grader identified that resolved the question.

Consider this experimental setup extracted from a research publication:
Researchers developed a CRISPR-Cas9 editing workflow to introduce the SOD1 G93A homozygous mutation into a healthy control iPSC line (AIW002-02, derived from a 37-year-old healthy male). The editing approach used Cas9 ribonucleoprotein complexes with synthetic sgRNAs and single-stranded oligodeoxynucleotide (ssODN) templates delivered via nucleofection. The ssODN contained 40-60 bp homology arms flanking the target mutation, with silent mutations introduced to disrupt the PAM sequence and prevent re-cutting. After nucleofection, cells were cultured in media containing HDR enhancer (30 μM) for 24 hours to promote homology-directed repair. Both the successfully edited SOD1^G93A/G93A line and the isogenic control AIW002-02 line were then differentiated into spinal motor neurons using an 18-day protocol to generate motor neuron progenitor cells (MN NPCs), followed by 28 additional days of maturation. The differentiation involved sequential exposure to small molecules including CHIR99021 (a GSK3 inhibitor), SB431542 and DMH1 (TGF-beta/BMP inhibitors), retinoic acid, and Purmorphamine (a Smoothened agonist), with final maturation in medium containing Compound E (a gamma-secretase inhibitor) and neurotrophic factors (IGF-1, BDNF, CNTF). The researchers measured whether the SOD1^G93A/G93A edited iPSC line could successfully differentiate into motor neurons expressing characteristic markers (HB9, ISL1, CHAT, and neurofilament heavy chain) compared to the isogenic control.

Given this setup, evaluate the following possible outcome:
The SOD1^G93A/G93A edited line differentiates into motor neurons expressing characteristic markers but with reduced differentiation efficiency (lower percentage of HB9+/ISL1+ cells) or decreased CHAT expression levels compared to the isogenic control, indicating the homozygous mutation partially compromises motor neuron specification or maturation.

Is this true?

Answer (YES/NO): NO